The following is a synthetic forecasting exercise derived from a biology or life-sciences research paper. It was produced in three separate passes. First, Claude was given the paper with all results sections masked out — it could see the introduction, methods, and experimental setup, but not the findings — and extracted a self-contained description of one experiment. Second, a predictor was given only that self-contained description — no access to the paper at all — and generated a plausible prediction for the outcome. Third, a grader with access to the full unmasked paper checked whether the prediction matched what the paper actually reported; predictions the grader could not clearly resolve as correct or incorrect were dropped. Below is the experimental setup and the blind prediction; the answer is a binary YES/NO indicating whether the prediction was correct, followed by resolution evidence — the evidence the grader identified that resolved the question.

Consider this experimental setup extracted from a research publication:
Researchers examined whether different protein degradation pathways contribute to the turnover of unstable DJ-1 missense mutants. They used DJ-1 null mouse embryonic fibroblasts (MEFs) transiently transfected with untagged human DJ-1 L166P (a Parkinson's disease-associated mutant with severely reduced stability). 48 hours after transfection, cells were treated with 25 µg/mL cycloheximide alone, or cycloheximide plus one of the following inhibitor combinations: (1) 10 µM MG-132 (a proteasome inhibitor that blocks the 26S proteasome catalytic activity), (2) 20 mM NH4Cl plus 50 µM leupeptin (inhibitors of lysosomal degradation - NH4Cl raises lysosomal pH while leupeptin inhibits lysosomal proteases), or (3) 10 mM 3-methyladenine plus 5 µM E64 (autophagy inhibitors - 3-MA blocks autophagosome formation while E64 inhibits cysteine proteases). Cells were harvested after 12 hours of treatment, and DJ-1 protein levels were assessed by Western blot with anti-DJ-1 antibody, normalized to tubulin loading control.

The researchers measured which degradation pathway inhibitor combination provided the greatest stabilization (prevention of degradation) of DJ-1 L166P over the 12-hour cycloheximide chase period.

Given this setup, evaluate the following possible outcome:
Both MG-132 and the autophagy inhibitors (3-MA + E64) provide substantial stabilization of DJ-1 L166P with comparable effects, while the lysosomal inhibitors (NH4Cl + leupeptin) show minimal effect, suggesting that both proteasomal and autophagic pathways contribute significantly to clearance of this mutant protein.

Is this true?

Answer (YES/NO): NO